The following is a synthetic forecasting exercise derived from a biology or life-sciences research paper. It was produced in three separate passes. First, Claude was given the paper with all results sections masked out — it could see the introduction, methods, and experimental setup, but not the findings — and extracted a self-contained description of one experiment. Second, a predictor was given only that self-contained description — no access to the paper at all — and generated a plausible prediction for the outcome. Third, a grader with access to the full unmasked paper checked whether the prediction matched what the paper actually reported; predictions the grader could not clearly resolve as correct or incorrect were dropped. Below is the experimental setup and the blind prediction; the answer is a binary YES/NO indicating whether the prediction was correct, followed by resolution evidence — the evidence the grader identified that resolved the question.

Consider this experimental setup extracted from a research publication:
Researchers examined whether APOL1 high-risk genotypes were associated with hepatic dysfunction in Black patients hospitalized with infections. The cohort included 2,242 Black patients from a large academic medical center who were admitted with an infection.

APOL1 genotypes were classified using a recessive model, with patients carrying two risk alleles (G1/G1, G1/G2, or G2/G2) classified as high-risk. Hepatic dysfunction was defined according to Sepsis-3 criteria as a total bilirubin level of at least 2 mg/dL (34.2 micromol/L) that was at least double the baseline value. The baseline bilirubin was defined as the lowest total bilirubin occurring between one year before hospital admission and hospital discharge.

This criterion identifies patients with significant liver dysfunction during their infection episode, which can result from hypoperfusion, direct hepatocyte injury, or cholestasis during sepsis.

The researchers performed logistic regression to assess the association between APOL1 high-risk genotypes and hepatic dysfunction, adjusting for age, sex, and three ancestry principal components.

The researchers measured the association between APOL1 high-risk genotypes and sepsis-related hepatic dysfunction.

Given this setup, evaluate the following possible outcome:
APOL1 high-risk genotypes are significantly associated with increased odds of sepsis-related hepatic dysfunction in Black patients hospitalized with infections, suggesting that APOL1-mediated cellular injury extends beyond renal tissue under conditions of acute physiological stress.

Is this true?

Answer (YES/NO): NO